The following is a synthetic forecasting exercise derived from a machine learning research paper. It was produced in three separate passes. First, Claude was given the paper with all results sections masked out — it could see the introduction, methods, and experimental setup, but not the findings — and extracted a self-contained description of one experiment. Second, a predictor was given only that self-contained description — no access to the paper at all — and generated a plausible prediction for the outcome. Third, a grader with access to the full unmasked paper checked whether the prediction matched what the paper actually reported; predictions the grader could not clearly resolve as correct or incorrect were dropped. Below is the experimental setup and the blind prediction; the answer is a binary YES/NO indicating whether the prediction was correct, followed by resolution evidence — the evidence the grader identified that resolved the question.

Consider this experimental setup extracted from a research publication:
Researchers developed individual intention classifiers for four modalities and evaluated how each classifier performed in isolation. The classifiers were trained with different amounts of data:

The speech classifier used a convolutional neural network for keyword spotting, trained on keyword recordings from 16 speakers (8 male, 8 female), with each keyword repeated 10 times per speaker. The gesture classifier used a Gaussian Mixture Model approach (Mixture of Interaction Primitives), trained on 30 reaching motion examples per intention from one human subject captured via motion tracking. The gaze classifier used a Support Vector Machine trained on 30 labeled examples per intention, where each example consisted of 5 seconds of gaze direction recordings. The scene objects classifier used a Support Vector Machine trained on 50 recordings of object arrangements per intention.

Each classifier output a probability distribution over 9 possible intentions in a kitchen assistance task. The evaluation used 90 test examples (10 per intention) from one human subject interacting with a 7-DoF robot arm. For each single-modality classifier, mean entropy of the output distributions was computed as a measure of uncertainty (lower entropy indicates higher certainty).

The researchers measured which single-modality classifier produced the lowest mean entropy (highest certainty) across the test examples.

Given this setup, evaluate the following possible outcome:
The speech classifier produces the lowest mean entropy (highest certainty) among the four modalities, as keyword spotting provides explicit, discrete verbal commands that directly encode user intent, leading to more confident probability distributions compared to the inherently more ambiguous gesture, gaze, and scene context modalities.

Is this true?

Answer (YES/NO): NO